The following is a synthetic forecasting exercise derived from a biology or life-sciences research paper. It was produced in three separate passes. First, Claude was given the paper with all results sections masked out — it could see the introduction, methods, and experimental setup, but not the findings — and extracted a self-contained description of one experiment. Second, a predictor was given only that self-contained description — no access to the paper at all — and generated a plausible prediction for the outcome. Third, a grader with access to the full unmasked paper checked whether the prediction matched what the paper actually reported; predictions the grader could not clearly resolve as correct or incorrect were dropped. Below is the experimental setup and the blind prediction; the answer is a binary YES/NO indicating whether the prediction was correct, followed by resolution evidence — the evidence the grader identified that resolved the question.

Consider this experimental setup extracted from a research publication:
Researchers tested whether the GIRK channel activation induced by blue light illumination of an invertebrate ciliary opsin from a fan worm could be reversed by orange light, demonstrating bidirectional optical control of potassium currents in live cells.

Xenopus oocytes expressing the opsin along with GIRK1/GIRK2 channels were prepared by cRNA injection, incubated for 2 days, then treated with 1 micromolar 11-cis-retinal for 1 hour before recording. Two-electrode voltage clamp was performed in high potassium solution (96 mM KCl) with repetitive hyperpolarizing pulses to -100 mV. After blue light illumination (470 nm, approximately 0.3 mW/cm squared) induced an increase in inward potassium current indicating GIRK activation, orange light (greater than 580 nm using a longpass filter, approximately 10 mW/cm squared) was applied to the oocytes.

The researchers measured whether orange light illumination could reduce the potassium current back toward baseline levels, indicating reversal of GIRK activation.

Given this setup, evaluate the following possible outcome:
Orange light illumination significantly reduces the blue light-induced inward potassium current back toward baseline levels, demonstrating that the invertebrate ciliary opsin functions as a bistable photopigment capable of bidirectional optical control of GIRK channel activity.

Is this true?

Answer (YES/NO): YES